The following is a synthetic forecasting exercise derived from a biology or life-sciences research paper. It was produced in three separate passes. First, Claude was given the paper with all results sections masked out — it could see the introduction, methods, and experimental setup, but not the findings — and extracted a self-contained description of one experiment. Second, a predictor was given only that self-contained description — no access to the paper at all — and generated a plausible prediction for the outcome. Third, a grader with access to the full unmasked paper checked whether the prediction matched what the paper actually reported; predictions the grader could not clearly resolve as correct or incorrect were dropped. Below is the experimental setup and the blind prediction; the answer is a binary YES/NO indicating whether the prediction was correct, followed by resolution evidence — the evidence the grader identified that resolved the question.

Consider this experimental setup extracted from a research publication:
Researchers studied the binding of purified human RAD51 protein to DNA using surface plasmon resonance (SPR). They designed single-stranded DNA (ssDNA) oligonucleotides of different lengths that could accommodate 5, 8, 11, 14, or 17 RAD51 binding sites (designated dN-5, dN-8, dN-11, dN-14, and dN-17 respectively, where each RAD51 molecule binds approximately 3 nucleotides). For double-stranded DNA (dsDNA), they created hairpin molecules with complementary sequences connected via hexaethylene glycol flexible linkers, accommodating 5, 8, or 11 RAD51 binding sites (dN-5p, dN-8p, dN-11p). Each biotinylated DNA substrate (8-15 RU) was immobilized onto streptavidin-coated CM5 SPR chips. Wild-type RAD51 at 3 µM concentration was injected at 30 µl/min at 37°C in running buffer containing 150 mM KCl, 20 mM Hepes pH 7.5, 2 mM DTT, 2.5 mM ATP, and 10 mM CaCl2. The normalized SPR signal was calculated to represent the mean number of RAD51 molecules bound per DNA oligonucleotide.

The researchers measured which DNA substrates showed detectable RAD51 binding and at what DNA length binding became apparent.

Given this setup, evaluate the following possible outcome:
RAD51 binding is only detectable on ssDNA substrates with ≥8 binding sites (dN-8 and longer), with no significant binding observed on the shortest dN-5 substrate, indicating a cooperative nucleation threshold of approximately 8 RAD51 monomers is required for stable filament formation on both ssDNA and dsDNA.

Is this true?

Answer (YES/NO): NO